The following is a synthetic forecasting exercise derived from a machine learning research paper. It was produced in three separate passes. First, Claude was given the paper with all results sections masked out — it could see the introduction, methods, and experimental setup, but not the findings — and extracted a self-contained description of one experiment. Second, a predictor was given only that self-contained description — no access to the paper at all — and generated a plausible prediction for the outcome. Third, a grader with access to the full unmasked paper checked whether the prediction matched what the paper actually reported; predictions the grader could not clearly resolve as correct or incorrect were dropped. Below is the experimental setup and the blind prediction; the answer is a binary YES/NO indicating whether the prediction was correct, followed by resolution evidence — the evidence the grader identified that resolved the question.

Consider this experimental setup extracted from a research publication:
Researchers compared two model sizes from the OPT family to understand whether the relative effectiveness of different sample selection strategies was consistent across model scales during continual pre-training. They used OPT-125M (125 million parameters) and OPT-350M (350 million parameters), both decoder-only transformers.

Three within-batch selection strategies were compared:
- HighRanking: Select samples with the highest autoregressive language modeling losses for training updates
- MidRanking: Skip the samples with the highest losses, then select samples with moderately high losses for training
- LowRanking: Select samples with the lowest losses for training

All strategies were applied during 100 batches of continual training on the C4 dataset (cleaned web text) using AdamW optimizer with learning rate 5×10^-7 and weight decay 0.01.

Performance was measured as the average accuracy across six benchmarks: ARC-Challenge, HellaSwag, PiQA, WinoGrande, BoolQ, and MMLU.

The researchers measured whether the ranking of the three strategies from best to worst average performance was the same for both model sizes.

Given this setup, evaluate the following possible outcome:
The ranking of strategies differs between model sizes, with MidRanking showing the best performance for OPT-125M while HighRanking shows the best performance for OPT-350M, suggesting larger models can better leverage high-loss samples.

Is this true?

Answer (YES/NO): NO